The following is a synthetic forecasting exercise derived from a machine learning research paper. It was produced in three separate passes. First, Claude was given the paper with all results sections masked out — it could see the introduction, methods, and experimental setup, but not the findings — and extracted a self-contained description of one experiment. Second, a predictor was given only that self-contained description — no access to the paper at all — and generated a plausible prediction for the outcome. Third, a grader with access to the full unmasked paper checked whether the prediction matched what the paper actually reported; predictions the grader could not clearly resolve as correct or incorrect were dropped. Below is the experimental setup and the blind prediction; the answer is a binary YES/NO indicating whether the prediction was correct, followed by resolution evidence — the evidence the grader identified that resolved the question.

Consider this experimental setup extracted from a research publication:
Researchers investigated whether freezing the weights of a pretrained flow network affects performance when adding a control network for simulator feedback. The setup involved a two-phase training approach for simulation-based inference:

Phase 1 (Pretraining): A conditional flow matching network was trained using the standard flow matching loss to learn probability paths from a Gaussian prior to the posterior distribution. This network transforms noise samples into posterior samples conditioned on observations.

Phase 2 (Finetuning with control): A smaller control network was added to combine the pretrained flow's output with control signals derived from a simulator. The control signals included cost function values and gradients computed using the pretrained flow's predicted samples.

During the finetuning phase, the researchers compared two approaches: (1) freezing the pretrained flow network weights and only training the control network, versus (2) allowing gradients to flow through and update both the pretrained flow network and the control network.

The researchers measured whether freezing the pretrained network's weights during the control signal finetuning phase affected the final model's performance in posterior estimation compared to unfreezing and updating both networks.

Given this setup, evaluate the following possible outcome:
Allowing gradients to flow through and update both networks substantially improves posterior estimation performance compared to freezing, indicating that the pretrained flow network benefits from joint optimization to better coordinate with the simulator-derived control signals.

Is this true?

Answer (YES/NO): NO